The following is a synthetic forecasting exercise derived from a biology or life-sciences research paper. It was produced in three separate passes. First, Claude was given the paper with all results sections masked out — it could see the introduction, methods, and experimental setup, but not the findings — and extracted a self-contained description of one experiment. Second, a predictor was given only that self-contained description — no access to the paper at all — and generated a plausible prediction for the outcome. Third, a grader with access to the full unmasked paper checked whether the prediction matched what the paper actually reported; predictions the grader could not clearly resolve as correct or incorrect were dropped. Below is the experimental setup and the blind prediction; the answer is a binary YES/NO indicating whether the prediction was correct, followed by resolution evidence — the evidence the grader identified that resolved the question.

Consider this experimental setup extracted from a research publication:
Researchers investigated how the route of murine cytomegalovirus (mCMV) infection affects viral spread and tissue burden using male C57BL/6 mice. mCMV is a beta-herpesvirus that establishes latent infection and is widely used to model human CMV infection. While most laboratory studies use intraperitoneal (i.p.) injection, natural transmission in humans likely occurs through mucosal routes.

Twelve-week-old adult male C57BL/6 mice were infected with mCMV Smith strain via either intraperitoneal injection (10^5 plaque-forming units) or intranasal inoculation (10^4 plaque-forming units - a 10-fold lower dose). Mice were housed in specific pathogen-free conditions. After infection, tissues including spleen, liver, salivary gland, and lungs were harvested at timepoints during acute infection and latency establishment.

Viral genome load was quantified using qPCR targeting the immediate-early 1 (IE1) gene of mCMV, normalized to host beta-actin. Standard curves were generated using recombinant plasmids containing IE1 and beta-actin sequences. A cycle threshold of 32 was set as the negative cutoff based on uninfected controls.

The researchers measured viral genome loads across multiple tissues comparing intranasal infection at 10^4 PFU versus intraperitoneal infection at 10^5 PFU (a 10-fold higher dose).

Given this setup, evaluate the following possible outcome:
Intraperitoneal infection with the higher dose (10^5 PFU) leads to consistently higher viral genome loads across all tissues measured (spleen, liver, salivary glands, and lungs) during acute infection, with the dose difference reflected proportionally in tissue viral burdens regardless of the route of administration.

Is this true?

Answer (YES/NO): NO